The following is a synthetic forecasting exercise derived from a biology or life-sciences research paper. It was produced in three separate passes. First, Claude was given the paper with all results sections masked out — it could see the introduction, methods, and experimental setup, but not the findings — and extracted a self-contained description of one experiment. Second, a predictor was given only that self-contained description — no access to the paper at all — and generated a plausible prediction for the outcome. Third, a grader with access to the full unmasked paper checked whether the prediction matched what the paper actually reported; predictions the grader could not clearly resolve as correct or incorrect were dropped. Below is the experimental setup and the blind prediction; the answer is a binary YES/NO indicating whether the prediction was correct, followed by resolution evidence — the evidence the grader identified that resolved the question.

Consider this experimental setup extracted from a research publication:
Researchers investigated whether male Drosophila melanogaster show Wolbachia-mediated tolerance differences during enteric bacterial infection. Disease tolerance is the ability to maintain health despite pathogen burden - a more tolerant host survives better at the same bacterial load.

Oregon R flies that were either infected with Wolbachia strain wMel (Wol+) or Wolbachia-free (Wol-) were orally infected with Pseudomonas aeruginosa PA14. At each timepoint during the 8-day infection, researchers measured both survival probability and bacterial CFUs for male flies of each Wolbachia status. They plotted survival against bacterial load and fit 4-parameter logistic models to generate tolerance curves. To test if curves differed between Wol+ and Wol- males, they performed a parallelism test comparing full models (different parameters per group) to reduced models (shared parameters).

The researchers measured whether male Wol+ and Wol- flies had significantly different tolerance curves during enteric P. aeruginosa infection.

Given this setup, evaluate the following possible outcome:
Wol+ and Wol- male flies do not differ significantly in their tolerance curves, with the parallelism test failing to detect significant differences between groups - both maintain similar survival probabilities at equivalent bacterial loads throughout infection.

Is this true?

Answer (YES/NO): NO